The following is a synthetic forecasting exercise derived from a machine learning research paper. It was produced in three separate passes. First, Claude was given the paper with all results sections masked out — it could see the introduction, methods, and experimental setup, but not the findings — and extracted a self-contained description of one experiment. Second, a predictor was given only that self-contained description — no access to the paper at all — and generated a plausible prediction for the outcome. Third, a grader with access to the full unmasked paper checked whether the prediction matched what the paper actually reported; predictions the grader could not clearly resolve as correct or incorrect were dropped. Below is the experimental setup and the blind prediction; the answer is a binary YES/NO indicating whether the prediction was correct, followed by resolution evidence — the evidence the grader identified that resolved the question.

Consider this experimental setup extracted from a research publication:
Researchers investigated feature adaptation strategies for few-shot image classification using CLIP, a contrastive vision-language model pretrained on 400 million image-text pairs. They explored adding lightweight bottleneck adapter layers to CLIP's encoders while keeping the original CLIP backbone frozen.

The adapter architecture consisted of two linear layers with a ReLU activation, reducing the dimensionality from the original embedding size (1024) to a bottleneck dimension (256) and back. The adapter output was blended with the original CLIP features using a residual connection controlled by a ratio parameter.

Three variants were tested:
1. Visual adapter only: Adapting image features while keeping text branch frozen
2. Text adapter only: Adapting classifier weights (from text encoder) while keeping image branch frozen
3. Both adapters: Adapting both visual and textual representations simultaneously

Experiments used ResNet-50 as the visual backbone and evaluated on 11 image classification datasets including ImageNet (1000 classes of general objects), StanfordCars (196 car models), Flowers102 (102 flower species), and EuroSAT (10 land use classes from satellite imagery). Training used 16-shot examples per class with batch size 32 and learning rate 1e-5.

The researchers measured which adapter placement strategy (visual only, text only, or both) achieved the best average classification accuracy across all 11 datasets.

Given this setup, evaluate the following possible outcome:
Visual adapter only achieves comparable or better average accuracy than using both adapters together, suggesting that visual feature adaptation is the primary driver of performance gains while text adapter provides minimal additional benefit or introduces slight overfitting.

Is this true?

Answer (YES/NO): YES